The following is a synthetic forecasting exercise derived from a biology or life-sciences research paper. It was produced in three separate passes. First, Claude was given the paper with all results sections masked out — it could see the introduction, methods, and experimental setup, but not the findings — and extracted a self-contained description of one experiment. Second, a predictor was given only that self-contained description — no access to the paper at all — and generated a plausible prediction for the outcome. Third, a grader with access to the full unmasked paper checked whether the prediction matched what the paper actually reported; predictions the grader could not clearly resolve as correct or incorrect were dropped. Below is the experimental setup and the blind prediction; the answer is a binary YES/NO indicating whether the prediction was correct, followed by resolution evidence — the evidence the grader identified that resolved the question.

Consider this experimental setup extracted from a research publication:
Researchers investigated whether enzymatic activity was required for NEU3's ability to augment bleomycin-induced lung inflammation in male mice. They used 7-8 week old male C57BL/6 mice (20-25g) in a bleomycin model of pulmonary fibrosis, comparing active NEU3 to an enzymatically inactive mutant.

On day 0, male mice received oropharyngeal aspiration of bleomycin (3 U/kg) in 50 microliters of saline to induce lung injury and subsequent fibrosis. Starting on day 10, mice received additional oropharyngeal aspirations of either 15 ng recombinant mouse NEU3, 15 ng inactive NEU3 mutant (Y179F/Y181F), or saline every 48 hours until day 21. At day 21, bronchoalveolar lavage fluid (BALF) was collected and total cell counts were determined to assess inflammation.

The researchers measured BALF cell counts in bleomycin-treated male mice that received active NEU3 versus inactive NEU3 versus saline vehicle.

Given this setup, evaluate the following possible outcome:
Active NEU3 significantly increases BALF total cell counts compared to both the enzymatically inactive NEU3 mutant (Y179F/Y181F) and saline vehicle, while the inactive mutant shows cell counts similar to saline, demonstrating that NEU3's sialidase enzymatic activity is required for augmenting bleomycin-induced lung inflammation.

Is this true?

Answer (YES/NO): YES